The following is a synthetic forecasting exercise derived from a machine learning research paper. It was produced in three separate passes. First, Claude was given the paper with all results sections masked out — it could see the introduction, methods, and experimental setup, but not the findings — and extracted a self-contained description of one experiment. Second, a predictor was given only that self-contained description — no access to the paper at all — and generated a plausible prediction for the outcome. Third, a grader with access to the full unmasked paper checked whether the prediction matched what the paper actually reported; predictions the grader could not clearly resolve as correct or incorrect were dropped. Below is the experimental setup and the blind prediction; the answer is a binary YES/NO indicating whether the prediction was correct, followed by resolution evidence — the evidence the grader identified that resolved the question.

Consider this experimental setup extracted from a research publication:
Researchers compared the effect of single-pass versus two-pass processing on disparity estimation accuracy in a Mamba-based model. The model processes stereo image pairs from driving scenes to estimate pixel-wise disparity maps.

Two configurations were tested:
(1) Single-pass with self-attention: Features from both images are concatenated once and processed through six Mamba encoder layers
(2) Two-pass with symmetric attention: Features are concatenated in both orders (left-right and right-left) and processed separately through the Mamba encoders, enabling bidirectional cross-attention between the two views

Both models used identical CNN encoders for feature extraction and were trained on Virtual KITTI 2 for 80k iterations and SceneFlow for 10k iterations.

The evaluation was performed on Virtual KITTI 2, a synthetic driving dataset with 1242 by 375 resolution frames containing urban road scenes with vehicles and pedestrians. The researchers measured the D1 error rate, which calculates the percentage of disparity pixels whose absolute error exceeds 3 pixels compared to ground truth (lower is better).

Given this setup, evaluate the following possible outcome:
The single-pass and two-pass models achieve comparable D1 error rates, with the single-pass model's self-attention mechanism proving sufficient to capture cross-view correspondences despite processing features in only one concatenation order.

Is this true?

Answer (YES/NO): NO